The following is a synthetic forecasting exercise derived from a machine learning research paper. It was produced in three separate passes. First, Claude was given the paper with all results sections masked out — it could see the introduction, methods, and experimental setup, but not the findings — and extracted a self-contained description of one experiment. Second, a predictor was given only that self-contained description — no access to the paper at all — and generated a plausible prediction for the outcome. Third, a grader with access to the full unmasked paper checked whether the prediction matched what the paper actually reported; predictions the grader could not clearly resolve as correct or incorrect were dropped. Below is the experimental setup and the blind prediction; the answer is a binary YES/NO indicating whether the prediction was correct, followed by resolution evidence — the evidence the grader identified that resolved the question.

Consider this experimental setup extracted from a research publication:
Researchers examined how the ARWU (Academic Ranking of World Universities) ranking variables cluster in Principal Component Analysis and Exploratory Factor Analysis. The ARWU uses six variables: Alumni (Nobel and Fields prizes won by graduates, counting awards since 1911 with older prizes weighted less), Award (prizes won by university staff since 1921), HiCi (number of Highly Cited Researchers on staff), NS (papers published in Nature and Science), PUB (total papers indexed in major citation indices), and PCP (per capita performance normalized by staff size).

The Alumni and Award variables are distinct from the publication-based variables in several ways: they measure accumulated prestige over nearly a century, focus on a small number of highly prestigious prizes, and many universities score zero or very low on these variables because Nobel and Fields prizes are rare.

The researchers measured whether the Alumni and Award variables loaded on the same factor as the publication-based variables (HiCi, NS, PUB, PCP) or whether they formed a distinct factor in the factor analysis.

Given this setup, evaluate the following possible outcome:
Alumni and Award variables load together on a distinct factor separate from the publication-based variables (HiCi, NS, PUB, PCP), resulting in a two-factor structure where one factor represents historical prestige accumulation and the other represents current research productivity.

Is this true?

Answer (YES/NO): YES